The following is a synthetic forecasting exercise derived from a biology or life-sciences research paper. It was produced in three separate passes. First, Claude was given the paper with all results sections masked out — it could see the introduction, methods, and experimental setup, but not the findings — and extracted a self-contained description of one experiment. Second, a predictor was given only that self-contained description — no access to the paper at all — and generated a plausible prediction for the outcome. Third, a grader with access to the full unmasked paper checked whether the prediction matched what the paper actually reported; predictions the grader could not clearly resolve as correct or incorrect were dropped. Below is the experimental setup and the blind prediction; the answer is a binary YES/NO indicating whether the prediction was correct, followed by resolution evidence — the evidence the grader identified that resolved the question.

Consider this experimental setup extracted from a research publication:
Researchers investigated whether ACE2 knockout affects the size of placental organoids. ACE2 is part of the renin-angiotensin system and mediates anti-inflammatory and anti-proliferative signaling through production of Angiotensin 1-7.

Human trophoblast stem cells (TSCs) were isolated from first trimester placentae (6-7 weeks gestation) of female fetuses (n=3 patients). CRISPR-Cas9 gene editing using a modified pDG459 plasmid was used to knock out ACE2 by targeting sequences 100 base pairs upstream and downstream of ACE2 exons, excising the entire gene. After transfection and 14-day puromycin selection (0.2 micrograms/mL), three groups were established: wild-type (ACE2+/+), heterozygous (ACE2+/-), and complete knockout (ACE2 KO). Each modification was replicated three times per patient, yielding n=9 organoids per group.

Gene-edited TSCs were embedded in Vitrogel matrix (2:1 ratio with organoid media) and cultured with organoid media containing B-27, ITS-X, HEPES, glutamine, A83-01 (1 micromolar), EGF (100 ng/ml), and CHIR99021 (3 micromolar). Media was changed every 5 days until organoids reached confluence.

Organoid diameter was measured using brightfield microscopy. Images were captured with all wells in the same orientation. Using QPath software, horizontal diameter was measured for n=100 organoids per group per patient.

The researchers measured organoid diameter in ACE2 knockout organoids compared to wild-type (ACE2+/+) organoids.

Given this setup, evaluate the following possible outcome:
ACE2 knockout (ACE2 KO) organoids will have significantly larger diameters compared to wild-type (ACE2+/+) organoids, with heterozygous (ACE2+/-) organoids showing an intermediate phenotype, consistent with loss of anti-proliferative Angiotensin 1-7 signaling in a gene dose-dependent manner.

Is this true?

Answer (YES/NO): NO